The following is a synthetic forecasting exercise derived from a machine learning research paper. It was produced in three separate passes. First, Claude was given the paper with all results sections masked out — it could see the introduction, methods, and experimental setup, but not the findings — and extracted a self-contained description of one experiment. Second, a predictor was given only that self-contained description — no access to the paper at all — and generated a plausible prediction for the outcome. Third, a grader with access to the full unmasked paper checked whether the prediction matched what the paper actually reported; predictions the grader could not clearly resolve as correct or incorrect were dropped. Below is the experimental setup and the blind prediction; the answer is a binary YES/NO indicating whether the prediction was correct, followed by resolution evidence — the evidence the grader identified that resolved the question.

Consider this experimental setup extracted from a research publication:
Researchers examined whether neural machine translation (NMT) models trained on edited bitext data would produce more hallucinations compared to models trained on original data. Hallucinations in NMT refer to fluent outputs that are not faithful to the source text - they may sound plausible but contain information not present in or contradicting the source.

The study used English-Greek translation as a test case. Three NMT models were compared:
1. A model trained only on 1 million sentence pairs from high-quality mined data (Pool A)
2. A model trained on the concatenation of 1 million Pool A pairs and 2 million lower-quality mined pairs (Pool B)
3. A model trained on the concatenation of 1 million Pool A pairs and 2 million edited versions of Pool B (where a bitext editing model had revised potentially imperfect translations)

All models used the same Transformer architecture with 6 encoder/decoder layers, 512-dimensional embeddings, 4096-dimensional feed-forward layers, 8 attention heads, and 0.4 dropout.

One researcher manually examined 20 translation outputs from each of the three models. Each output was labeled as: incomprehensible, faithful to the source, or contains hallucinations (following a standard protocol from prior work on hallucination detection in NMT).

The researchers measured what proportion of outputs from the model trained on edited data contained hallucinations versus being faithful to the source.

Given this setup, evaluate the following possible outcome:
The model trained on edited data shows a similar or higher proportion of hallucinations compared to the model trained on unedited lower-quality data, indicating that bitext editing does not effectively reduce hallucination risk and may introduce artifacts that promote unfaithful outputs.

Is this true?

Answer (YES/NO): NO